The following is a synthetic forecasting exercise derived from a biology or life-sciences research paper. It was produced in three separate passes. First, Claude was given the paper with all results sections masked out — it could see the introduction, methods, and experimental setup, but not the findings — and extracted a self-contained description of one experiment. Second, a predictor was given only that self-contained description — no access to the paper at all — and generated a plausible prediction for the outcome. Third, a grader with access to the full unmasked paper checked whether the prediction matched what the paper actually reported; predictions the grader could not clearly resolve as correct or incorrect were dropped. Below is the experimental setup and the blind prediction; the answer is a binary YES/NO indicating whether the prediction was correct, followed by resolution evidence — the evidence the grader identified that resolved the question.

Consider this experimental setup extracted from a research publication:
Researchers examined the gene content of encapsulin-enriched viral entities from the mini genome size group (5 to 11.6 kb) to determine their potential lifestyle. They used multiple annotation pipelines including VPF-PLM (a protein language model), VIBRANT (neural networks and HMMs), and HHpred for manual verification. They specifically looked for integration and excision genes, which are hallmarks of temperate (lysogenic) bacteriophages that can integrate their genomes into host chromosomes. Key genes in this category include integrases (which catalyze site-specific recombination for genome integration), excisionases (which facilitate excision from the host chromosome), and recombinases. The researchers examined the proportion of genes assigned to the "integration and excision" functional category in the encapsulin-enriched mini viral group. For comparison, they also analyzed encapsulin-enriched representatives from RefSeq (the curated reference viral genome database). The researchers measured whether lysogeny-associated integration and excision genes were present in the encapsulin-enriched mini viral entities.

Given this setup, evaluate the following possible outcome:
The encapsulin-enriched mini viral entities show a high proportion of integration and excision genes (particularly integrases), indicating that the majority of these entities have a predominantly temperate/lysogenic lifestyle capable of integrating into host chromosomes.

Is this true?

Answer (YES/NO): YES